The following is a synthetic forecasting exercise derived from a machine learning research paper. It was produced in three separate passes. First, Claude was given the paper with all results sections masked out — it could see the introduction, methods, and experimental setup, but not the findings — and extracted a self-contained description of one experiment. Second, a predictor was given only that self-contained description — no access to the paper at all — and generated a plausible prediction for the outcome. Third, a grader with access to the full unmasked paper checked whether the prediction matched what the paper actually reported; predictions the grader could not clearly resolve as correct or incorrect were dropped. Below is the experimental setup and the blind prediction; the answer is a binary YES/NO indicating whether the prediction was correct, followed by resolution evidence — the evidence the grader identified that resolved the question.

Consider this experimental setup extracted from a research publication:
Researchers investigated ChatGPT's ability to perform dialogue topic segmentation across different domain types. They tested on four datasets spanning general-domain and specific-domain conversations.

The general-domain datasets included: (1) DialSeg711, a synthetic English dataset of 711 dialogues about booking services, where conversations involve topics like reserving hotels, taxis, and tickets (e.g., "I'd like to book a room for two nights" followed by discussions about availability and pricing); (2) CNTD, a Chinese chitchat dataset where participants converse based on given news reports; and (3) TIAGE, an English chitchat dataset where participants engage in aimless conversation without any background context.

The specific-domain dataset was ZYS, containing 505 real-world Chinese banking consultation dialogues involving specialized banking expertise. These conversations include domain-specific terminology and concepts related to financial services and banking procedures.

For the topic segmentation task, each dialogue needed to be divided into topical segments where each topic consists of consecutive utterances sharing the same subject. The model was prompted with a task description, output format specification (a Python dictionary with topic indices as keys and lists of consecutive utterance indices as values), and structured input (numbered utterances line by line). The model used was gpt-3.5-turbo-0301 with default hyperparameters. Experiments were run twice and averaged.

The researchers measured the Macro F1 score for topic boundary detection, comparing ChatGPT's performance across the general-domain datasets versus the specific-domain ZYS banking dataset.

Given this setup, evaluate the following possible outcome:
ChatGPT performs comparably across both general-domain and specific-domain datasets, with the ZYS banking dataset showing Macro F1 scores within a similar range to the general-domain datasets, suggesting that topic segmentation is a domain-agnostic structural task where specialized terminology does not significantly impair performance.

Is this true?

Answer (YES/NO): NO